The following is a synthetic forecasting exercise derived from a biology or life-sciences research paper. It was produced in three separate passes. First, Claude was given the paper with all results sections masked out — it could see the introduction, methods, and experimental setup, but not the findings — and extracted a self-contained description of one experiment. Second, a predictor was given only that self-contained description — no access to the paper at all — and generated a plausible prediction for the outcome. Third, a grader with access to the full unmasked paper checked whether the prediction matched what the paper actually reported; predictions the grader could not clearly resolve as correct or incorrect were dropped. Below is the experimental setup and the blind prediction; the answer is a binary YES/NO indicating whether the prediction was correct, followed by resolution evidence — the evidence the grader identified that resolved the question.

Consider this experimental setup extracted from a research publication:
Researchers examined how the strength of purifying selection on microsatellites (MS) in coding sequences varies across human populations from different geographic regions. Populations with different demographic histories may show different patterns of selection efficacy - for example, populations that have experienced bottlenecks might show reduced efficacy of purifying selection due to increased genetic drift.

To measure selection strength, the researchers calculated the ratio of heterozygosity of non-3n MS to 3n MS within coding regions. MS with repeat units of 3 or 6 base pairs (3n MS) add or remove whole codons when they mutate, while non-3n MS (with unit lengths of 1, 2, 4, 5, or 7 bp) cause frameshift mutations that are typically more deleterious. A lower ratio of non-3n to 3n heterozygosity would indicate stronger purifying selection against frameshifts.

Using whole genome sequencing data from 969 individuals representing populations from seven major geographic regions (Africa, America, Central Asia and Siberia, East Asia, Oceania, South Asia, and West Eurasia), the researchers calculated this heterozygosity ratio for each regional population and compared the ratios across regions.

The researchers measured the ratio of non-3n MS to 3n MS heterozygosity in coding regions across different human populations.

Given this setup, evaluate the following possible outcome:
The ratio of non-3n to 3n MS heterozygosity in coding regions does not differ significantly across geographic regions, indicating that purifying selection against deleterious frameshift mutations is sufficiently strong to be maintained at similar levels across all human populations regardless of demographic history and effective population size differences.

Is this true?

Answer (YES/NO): NO